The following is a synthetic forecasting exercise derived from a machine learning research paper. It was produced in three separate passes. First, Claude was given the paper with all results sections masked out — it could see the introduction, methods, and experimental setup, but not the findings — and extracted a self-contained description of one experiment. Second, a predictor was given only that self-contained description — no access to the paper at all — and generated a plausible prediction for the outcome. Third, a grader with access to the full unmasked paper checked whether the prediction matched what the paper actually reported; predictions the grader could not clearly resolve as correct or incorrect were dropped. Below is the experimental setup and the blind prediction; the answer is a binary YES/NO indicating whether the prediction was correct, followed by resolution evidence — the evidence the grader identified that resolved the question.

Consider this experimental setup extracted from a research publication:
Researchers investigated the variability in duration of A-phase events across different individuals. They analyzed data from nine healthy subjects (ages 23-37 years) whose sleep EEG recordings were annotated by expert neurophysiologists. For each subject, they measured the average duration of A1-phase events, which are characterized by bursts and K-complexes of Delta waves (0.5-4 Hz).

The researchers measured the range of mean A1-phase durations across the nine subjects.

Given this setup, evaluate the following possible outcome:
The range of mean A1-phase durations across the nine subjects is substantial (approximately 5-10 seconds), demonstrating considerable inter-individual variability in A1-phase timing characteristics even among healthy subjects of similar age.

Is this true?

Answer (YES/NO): NO